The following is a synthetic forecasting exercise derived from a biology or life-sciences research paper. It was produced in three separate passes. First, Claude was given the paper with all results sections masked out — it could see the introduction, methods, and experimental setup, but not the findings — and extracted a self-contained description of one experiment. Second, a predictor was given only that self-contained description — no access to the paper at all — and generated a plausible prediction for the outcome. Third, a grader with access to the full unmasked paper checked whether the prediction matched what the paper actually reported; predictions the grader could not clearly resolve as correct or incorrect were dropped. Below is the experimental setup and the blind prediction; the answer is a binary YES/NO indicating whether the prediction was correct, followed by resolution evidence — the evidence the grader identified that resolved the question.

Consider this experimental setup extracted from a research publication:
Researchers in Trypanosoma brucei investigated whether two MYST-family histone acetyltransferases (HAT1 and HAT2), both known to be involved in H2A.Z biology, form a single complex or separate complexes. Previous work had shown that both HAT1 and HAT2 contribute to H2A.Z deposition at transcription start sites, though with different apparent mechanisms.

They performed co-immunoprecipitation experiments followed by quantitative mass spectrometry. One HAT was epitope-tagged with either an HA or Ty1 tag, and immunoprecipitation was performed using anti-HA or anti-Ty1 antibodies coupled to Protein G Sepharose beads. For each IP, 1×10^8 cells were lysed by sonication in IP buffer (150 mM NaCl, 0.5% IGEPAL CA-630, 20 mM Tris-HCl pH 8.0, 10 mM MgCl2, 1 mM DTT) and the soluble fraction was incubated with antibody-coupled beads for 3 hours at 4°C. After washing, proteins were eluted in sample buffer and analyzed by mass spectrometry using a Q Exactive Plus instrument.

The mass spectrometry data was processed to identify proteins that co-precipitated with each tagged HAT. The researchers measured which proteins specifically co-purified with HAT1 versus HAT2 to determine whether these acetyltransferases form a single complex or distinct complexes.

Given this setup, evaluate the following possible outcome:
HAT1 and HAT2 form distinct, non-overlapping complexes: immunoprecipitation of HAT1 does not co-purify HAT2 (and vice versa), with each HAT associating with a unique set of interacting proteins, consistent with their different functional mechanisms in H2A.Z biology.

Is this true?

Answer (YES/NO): YES